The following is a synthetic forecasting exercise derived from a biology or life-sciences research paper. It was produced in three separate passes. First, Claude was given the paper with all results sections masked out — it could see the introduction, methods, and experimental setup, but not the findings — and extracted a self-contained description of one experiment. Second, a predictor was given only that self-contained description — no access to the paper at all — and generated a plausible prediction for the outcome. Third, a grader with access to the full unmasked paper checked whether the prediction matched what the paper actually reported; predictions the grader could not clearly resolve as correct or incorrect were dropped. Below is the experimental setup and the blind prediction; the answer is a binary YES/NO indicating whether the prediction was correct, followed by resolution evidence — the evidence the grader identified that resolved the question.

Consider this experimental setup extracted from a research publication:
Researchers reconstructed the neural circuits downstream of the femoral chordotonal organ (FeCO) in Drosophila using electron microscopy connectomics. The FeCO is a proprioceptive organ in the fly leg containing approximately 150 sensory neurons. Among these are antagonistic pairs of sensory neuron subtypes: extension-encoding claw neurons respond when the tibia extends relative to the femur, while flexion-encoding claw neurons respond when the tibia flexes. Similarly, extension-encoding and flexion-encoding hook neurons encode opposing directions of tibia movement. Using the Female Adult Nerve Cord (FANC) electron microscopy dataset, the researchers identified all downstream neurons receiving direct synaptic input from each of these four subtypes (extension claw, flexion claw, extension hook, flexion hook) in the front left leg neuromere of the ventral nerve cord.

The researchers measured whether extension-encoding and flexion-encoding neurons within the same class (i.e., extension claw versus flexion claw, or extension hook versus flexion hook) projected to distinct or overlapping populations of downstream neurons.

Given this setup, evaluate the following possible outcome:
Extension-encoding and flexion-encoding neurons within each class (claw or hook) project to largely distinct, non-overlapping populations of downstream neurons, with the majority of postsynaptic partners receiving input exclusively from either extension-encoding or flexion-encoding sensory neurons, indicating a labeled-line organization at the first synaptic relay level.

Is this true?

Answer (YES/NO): YES